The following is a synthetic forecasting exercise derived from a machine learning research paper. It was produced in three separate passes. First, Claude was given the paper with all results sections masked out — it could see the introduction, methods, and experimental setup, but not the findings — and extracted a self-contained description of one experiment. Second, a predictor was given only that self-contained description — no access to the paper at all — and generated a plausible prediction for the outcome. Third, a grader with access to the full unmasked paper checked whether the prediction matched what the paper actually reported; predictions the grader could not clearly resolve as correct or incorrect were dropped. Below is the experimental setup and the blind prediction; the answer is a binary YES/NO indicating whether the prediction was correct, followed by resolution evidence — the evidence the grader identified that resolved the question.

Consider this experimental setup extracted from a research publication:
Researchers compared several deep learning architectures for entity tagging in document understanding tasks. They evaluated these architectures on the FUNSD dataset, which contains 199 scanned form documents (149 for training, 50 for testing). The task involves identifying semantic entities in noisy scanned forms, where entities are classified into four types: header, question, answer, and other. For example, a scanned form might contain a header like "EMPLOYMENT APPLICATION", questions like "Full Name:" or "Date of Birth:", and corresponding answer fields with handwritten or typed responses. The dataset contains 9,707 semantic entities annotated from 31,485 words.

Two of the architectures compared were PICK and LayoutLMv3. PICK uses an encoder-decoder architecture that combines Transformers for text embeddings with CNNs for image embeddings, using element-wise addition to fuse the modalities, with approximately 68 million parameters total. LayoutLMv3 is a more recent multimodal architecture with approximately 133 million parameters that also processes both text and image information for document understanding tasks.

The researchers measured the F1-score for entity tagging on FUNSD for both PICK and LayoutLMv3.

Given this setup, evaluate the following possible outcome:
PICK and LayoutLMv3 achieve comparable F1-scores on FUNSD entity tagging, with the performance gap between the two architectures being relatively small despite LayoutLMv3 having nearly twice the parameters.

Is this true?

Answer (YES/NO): NO